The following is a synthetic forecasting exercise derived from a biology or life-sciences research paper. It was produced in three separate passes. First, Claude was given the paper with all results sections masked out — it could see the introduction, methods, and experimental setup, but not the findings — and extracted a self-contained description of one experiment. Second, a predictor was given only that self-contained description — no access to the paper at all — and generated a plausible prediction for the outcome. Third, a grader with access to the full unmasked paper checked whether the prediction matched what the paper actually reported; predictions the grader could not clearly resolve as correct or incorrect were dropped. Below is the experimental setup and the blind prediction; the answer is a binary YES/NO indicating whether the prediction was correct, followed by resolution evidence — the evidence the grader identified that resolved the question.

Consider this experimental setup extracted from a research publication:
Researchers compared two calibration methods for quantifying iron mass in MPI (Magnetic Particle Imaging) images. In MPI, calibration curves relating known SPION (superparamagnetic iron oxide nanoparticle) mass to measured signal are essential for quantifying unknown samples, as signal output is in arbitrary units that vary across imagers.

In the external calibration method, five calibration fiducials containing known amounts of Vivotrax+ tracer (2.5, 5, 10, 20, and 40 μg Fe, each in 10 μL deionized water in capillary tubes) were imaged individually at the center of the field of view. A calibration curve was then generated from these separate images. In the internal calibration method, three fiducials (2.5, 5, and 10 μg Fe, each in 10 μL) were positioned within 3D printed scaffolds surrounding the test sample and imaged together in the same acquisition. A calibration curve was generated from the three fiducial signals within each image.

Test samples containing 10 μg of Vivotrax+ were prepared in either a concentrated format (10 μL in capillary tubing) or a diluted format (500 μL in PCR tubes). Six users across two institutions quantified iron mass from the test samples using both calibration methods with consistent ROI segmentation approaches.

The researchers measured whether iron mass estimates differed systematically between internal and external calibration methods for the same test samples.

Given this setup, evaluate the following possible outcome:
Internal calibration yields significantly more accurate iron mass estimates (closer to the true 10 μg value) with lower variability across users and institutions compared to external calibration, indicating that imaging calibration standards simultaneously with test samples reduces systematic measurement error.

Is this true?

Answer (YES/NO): NO